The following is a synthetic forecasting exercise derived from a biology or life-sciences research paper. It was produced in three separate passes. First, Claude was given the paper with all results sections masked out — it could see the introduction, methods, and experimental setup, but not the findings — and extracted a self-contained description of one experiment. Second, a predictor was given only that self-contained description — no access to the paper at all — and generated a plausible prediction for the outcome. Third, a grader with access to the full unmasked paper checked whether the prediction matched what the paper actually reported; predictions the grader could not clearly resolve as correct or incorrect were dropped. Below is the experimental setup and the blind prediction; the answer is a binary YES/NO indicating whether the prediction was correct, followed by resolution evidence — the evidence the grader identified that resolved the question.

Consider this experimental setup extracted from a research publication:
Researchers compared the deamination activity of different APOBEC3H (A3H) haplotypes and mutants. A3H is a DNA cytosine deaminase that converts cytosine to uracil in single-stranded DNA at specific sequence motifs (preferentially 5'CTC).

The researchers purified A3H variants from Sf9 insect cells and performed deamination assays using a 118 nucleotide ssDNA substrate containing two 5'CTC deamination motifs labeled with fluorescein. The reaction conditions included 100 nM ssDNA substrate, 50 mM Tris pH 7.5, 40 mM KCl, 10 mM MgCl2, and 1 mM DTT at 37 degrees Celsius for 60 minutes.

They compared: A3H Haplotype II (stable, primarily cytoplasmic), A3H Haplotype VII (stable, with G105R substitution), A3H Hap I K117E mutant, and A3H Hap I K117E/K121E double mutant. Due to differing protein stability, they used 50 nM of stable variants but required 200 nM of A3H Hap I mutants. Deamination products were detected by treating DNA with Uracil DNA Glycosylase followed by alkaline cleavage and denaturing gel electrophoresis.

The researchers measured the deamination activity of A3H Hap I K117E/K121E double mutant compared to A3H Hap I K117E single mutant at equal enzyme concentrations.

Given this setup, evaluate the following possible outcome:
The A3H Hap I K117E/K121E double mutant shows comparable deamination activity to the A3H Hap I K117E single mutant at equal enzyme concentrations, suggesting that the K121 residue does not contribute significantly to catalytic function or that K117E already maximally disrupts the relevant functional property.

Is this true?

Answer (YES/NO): YES